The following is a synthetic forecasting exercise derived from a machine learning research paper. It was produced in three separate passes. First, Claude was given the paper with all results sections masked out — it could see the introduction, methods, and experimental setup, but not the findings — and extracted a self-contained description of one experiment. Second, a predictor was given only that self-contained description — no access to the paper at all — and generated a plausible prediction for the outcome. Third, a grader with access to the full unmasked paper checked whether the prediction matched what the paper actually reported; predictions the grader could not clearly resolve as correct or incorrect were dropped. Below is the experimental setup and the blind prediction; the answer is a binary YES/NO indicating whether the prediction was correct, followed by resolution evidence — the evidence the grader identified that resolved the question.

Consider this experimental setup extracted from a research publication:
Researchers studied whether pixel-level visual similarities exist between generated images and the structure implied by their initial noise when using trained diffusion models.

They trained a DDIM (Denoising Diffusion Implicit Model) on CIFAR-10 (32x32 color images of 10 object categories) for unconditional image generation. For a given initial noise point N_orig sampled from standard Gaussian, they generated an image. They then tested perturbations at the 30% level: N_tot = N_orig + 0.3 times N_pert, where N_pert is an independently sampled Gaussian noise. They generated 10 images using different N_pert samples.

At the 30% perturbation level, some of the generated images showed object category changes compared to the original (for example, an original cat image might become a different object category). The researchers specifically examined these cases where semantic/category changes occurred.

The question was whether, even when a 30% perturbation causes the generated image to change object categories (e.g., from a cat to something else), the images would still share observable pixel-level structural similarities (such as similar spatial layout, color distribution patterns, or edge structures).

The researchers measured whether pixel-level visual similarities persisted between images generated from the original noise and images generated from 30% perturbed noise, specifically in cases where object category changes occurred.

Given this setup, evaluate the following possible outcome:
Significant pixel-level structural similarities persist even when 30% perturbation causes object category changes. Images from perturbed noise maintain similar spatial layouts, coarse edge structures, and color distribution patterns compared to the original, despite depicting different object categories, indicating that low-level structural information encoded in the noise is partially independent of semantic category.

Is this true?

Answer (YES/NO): YES